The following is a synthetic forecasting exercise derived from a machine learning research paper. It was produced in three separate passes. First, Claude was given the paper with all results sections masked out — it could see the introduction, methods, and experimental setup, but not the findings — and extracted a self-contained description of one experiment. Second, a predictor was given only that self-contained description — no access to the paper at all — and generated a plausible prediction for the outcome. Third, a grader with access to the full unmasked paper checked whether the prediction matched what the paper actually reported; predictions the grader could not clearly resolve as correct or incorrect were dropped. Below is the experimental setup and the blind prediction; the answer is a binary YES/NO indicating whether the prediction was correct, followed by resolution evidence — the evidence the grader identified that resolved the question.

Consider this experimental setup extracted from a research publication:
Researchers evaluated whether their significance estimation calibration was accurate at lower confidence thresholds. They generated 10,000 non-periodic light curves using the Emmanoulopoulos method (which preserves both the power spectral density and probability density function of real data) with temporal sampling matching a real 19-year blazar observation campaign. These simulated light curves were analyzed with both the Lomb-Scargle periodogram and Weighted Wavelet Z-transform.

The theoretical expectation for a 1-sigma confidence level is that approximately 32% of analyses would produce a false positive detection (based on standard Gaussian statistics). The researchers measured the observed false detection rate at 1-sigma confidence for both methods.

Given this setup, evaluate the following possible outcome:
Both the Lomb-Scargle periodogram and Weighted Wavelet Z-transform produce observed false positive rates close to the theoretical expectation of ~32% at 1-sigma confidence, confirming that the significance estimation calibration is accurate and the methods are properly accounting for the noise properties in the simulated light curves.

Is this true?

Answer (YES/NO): YES